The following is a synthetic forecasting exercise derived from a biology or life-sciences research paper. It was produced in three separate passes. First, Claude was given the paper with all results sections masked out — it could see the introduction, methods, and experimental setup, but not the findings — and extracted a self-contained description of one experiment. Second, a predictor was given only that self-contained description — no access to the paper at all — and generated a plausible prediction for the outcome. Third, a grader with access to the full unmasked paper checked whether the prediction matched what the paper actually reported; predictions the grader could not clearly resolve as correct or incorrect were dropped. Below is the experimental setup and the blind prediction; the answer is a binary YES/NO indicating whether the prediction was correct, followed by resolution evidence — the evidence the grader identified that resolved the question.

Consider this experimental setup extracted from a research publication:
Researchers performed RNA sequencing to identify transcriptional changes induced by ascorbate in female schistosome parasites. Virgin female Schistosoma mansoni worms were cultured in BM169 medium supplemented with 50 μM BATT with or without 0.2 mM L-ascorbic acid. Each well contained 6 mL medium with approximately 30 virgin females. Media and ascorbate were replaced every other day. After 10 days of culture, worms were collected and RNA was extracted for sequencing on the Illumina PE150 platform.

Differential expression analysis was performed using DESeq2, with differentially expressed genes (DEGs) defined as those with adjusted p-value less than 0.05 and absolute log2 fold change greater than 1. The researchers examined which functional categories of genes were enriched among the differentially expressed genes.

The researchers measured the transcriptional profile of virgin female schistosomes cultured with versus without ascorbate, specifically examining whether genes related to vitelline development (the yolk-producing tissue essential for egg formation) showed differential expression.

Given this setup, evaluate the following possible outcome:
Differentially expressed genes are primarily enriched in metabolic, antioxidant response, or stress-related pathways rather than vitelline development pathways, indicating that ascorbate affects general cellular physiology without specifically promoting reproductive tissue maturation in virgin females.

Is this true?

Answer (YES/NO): NO